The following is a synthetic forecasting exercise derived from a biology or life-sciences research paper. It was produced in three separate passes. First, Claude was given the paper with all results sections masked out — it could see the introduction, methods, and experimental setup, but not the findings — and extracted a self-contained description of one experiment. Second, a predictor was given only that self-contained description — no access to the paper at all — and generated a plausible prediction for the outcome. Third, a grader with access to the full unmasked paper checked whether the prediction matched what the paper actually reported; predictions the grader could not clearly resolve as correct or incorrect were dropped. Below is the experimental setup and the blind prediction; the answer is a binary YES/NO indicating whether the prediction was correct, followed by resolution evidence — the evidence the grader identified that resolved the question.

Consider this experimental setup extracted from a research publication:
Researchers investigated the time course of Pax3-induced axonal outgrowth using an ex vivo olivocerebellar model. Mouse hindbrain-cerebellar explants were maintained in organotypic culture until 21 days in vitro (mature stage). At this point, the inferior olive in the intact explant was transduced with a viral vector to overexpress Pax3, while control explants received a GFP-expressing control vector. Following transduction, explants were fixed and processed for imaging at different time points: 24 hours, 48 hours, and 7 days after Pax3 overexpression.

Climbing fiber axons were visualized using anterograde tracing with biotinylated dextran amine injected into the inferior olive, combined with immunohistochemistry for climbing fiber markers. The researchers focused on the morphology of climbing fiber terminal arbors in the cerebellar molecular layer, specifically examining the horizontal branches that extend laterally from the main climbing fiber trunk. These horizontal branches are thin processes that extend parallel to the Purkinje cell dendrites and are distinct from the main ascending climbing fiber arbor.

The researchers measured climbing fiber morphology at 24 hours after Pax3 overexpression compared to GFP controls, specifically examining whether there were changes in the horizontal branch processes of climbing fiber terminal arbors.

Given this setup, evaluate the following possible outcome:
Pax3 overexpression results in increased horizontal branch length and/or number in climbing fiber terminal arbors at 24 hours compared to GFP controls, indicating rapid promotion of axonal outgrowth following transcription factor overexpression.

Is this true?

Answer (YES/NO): YES